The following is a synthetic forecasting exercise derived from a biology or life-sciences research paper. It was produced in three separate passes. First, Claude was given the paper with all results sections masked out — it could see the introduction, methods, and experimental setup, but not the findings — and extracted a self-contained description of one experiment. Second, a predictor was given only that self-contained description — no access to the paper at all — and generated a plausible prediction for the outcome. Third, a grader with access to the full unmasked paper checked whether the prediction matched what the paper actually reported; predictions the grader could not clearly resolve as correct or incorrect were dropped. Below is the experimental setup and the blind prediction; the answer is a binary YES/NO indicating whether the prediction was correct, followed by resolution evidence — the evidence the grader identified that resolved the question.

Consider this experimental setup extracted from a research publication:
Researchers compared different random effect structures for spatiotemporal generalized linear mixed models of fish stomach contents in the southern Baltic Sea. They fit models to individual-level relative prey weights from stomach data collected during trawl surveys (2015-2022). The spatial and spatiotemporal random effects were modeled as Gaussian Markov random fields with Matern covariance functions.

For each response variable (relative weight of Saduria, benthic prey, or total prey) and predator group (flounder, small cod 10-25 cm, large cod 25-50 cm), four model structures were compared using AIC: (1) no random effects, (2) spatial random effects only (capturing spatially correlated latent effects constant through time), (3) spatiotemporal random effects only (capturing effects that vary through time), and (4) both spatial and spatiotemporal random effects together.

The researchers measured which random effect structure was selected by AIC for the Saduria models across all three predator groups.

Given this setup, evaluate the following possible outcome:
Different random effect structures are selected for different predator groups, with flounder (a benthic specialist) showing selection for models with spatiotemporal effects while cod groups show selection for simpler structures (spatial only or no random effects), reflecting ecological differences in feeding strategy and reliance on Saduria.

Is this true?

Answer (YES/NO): NO